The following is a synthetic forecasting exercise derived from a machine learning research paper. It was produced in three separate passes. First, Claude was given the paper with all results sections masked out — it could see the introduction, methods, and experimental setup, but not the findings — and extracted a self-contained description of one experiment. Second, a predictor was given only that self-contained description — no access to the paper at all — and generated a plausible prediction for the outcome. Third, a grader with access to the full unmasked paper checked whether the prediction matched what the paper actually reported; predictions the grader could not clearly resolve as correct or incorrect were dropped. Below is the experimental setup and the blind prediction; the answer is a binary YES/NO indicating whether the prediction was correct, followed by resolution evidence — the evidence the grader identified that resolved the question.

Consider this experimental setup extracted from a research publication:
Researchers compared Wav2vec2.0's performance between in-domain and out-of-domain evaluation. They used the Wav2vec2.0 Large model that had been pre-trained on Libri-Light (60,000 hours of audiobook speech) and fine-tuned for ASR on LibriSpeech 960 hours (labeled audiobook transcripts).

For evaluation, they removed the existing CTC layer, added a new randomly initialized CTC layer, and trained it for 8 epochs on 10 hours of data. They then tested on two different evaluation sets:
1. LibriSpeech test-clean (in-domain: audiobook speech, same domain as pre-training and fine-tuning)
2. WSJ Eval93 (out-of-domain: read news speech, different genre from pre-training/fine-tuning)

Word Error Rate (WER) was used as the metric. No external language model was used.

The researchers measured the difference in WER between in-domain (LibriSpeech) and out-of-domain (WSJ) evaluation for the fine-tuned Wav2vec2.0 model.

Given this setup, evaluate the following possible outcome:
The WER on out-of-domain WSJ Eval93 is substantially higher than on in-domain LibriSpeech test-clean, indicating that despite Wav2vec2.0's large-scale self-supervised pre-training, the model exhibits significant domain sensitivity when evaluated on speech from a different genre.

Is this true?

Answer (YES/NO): YES